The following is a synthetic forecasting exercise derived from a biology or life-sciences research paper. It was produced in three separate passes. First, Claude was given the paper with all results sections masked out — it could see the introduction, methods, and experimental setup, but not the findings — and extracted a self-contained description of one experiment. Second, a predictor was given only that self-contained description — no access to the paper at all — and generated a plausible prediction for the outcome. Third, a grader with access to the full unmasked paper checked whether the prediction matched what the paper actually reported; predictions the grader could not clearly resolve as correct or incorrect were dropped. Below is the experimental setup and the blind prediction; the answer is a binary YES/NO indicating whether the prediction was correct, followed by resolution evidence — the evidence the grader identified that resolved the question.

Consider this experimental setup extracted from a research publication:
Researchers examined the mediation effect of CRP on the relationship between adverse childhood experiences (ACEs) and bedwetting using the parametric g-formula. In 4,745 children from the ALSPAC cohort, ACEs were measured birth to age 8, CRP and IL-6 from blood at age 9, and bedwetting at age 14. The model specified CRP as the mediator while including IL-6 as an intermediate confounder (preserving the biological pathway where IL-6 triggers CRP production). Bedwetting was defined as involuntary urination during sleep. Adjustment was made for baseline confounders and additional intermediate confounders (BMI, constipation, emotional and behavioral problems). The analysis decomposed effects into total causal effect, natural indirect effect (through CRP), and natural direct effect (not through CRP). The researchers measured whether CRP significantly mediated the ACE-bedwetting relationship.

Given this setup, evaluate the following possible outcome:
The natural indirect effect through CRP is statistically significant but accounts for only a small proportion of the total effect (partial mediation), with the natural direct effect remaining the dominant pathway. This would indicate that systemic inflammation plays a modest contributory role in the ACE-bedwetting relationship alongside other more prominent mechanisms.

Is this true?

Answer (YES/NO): NO